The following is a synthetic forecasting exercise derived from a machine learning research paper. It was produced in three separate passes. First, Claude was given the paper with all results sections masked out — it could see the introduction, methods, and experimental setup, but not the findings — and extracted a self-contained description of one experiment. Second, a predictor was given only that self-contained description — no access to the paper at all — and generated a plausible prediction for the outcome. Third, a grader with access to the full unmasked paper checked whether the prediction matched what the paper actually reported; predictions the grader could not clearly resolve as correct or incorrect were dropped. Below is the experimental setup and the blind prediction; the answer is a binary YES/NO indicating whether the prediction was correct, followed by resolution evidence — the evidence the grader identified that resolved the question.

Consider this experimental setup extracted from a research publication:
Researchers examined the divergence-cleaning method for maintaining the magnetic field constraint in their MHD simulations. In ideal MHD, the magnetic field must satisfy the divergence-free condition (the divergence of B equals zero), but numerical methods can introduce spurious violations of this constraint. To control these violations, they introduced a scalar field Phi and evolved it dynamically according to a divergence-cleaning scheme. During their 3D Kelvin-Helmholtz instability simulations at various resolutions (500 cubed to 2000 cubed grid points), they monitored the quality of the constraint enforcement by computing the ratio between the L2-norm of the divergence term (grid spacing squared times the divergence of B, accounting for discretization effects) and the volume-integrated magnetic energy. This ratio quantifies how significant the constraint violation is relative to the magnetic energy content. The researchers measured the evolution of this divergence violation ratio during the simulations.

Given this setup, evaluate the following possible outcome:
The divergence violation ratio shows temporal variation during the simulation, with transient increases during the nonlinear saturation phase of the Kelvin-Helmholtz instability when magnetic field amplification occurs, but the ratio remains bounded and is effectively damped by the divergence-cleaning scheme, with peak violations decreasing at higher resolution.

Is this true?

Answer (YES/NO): NO